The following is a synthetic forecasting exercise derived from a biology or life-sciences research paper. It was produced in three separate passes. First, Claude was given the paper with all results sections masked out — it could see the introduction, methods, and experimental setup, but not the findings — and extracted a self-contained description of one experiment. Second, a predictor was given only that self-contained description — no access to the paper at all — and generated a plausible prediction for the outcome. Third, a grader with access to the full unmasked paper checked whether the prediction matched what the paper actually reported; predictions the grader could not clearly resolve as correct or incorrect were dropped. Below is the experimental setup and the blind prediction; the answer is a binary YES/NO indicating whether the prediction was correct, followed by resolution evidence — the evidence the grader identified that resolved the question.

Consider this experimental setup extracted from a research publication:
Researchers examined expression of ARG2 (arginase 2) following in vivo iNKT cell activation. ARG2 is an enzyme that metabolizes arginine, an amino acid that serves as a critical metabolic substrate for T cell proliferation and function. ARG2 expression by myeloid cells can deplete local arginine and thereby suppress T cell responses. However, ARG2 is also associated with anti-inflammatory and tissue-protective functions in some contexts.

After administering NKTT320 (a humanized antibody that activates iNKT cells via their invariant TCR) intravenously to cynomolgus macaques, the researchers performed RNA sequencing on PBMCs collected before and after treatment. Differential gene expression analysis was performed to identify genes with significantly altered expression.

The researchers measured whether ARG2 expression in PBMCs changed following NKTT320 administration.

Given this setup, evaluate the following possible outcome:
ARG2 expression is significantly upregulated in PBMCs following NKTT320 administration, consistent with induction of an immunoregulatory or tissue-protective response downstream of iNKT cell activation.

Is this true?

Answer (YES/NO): YES